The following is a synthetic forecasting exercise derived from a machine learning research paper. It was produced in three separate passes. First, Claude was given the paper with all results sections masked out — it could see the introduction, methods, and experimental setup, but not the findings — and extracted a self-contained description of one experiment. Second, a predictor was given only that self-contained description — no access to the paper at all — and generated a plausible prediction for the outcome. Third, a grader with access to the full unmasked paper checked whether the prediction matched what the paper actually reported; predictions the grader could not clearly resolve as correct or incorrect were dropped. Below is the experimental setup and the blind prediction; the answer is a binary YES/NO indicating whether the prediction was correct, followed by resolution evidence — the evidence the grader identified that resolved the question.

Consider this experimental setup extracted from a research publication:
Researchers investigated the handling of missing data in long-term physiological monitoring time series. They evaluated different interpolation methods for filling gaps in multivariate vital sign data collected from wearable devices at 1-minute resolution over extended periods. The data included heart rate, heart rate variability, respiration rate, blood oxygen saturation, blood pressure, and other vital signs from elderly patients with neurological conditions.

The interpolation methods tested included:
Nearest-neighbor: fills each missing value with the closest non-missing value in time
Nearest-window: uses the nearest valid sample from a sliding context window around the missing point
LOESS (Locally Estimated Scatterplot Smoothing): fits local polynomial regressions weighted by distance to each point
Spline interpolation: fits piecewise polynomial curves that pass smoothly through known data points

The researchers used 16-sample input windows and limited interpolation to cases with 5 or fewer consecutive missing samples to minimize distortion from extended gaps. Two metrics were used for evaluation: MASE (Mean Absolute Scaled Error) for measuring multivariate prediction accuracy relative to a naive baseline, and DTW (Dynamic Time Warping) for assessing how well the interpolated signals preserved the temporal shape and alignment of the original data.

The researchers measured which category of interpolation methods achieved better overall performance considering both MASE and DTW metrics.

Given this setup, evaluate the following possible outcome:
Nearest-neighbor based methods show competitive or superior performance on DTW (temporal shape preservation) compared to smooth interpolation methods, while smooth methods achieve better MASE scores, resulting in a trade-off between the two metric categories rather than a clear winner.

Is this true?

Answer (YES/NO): NO